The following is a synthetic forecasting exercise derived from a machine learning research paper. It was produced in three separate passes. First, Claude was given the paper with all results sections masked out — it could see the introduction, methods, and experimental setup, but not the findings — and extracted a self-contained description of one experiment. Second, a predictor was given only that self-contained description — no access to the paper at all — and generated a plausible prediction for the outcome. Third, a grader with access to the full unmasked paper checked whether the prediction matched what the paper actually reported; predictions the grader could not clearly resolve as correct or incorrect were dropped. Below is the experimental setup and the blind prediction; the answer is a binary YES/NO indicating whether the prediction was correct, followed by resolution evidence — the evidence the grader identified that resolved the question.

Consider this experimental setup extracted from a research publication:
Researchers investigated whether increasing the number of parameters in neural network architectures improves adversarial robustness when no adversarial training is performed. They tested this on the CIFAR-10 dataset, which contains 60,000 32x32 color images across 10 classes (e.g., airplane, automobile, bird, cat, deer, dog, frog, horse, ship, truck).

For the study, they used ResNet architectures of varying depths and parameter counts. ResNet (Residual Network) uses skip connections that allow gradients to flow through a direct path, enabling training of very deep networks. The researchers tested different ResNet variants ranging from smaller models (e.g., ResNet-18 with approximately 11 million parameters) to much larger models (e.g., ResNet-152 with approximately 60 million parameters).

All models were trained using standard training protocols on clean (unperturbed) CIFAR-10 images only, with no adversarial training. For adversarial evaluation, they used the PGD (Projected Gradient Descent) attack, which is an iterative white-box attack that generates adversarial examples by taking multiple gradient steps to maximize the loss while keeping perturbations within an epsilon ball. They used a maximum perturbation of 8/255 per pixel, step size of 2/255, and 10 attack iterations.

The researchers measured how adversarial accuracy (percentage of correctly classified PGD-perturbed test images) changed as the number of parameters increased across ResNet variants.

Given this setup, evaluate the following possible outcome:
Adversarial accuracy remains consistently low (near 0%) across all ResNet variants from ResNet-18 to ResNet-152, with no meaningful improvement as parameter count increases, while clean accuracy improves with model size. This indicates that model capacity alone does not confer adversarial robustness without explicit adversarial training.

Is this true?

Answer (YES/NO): NO